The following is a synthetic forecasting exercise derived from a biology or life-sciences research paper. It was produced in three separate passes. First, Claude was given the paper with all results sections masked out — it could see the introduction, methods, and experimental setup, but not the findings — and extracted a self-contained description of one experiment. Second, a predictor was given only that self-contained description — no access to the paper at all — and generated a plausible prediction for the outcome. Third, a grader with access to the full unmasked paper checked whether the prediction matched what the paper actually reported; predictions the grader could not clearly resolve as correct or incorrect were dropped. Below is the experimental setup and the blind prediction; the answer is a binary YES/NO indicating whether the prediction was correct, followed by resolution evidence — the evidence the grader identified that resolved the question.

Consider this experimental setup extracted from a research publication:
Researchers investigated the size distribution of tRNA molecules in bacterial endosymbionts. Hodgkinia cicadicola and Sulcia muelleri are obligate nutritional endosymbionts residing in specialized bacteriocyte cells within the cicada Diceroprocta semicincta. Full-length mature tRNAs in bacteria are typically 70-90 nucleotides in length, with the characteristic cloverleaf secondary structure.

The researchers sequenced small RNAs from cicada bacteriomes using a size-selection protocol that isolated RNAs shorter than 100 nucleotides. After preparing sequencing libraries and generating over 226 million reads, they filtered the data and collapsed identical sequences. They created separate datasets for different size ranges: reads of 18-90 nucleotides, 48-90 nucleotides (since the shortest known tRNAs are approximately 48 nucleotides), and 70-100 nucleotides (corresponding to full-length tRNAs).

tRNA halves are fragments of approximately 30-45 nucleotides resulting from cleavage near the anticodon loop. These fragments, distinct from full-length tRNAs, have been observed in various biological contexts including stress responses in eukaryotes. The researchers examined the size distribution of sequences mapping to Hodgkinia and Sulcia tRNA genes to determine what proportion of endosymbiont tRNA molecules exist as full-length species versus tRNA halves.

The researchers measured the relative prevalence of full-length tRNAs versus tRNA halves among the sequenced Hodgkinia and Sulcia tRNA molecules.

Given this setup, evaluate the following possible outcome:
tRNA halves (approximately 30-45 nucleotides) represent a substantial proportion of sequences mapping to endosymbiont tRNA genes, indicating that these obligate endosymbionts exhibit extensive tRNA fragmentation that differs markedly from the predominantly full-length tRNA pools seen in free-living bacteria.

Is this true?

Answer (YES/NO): YES